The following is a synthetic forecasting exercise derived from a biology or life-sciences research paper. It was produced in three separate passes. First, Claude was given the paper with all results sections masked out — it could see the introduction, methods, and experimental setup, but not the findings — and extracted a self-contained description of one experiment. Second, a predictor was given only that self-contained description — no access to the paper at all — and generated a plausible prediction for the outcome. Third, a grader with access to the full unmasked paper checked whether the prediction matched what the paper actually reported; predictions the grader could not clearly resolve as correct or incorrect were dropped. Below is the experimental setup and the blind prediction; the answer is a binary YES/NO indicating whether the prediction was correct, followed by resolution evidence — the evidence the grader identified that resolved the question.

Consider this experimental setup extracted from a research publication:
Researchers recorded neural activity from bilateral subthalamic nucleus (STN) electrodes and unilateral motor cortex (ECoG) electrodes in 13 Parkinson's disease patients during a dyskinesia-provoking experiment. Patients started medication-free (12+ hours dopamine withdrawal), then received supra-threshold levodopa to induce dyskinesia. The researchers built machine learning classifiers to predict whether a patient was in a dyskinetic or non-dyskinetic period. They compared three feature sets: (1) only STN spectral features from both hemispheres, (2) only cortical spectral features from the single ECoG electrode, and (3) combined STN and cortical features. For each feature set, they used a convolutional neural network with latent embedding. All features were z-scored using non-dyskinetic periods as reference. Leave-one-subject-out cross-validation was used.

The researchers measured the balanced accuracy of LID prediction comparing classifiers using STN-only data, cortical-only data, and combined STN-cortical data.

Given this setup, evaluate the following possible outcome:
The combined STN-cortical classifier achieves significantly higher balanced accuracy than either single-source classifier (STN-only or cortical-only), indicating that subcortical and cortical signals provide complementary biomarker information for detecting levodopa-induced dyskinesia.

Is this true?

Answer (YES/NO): NO